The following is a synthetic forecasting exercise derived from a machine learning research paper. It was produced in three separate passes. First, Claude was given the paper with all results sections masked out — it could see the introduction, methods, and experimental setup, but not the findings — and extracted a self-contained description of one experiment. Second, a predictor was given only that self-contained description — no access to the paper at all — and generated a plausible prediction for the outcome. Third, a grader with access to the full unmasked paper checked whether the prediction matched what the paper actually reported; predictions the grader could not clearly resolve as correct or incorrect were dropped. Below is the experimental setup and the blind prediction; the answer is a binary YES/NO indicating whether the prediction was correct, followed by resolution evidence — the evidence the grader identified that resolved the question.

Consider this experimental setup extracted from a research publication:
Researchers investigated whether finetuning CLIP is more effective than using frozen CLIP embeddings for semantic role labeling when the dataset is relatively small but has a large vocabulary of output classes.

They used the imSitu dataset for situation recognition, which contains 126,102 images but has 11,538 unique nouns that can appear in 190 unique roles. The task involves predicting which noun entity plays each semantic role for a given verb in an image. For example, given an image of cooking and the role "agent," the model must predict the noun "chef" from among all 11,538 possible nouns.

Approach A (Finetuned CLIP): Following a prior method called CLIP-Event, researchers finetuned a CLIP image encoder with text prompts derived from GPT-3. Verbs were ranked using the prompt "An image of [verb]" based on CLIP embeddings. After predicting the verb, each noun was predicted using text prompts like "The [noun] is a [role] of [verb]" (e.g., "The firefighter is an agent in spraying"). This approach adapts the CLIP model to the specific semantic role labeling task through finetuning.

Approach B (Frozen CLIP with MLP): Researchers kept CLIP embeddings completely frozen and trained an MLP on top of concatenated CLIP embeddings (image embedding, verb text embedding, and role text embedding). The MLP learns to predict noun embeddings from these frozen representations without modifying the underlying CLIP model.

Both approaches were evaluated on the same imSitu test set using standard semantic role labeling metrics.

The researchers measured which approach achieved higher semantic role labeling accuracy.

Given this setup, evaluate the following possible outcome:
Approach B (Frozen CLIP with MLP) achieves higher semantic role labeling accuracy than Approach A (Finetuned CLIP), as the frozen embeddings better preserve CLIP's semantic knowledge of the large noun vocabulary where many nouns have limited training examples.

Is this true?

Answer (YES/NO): YES